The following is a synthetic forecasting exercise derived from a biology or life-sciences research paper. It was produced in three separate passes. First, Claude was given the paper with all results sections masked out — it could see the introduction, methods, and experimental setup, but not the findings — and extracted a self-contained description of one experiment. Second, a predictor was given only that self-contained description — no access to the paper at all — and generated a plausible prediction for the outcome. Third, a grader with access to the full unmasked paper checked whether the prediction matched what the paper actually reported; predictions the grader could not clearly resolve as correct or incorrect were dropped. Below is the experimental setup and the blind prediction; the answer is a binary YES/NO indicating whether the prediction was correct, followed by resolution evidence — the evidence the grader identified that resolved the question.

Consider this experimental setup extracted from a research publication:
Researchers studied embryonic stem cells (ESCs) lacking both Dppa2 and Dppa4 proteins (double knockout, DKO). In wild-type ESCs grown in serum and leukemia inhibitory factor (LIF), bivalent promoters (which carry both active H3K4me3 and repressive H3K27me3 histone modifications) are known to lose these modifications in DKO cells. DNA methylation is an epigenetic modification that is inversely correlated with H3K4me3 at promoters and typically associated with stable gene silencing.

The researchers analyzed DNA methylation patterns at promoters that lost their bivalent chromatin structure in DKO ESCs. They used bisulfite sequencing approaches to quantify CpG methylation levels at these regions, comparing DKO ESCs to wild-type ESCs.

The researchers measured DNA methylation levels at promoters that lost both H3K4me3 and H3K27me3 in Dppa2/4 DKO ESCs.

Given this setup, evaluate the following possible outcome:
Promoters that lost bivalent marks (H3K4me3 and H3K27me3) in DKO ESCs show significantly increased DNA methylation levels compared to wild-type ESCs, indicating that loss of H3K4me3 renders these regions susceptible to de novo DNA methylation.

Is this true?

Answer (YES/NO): YES